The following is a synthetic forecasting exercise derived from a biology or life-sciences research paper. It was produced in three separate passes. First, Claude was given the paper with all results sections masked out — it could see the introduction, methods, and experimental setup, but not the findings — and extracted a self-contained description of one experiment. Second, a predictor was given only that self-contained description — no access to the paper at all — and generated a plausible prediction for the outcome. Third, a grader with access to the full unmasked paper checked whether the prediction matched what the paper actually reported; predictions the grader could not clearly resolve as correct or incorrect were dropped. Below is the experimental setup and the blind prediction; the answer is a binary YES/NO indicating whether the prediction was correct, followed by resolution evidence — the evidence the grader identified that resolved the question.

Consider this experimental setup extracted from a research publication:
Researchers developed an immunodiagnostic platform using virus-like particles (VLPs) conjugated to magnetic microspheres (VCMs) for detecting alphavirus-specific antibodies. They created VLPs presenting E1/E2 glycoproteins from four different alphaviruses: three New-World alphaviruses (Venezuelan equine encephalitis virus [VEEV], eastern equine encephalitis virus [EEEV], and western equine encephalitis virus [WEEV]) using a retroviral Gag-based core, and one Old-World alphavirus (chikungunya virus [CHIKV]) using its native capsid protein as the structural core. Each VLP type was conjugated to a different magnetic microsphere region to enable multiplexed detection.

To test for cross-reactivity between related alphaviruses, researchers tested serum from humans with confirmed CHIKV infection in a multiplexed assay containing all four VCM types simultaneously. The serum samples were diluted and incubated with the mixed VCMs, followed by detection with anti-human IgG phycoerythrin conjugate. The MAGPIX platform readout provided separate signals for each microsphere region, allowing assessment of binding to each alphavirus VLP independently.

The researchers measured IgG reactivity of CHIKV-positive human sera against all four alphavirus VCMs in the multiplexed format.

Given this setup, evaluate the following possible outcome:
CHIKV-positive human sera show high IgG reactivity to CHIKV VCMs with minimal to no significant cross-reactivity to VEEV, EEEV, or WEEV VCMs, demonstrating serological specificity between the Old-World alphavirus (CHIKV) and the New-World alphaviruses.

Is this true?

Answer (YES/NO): NO